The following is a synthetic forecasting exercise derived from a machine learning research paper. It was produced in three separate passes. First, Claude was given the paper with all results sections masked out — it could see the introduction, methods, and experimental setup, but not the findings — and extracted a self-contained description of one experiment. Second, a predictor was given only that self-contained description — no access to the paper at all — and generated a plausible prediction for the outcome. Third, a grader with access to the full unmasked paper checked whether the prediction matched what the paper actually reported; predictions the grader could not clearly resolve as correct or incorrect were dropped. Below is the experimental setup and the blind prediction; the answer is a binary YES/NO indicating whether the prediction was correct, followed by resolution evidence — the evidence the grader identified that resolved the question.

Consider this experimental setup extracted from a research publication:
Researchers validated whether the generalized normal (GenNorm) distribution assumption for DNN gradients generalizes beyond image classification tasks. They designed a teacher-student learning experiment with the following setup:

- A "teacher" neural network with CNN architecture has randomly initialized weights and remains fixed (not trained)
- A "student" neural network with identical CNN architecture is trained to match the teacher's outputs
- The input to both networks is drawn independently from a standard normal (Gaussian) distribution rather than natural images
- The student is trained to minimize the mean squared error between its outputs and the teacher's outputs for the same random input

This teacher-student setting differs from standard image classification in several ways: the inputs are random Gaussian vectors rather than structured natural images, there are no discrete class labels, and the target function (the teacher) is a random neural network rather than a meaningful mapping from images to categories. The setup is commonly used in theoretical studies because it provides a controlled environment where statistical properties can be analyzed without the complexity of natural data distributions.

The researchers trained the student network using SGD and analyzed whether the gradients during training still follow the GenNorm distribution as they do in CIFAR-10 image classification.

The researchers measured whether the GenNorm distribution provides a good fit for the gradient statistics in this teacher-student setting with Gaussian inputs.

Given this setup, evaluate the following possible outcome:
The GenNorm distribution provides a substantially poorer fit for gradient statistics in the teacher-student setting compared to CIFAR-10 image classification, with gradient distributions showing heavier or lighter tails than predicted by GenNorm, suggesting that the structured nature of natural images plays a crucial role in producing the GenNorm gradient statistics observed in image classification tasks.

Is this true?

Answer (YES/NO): NO